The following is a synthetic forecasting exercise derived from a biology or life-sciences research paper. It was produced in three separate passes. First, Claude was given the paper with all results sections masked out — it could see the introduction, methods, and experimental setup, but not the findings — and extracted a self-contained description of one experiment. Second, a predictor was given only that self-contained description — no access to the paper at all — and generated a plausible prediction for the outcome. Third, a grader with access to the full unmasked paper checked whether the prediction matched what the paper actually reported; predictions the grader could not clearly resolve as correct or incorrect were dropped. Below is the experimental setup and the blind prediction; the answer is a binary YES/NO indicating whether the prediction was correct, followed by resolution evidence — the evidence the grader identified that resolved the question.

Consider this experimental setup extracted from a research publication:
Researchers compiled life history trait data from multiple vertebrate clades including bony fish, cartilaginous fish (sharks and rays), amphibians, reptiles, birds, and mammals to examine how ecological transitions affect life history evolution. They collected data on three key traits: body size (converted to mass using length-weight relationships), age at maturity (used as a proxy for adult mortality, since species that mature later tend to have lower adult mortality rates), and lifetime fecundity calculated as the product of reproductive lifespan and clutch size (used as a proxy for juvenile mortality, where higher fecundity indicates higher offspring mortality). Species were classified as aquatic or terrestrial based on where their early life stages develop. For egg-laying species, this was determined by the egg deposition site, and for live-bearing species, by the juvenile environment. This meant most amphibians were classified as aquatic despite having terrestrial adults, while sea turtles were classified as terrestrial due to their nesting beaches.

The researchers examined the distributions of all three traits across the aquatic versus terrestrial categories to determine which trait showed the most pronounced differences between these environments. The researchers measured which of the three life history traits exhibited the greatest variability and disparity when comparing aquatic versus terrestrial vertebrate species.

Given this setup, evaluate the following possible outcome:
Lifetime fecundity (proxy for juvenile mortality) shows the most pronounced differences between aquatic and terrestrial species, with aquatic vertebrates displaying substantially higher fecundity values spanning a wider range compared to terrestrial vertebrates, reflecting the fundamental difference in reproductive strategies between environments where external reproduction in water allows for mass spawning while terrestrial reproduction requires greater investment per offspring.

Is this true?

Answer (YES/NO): YES